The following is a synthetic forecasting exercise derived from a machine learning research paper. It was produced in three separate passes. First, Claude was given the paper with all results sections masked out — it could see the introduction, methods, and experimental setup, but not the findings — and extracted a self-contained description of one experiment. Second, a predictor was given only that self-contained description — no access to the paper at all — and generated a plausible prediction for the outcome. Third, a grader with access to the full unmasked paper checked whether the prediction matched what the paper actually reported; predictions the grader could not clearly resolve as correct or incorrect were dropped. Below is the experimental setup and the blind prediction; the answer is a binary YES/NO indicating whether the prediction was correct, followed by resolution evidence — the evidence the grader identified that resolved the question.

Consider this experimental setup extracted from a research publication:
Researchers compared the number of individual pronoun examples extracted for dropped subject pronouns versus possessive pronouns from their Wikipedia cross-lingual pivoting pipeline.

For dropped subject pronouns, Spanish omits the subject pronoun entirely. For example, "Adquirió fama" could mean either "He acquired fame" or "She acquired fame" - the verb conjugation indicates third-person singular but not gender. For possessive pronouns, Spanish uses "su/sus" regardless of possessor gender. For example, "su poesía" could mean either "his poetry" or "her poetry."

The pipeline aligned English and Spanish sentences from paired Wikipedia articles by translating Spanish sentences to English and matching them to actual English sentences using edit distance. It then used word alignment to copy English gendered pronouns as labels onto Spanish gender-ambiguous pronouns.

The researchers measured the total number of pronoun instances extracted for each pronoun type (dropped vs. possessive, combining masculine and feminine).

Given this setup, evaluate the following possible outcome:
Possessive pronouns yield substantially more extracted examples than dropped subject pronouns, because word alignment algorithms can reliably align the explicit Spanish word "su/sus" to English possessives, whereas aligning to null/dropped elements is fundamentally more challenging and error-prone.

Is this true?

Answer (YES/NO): YES